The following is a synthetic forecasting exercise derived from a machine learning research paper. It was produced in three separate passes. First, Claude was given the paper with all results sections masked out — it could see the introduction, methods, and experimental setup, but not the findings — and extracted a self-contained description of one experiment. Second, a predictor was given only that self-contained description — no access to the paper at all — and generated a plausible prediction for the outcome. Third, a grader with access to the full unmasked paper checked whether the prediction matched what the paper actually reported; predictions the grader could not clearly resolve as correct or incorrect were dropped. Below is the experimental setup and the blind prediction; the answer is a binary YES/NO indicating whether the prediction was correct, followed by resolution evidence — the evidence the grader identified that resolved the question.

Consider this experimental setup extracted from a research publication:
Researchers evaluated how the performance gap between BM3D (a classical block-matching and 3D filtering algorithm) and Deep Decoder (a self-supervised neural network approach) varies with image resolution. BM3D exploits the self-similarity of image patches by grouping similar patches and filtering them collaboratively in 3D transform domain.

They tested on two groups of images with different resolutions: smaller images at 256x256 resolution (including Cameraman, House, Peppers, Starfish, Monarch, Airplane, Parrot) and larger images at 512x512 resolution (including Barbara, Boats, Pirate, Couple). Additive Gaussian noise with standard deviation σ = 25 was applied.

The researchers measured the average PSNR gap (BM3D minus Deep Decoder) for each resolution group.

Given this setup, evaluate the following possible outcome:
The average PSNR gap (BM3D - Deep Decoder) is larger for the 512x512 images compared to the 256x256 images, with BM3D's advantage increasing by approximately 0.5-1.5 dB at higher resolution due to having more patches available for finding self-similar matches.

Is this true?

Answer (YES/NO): NO